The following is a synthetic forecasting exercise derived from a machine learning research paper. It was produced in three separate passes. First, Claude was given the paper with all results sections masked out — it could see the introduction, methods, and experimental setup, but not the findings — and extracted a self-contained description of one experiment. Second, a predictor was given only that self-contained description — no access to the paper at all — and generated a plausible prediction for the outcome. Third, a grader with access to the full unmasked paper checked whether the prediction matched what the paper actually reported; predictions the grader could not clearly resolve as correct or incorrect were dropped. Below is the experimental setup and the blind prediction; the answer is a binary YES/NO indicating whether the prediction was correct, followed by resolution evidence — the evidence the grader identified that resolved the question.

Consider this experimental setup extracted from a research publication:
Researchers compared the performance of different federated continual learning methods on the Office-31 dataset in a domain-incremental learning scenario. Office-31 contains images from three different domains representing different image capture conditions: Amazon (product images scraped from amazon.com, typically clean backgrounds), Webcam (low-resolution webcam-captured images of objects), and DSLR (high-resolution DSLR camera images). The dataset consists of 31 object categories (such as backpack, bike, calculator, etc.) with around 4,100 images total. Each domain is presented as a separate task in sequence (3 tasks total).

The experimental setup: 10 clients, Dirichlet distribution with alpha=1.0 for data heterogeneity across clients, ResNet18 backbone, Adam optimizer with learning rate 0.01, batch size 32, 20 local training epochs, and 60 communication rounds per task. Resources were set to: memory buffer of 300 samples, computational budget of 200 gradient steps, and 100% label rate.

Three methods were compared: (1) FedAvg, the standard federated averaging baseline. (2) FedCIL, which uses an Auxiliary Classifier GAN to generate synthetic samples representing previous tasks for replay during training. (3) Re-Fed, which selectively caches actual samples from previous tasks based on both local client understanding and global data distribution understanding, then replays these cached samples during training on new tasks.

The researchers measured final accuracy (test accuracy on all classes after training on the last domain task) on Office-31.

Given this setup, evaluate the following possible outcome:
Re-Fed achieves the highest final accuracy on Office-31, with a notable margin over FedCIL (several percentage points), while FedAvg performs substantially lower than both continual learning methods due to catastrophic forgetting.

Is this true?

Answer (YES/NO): NO